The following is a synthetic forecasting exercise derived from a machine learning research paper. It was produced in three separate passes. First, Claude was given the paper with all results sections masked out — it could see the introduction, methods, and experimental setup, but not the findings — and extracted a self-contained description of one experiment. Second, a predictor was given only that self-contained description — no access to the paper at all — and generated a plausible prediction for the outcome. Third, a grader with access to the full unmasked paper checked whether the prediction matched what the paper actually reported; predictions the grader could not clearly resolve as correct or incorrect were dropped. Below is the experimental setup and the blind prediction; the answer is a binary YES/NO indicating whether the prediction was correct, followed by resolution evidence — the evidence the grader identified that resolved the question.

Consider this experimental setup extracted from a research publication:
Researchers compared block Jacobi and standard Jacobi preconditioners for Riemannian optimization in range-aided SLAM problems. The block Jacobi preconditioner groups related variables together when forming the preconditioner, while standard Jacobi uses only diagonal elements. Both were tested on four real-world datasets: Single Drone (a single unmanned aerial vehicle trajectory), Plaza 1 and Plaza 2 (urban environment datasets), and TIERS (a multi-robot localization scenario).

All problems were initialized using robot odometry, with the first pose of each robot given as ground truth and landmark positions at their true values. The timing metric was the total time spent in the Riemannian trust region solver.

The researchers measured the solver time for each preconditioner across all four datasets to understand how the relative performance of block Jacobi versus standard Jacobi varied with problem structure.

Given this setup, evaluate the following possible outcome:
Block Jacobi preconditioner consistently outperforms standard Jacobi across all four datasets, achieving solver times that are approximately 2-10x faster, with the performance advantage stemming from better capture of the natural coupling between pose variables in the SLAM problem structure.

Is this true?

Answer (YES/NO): NO